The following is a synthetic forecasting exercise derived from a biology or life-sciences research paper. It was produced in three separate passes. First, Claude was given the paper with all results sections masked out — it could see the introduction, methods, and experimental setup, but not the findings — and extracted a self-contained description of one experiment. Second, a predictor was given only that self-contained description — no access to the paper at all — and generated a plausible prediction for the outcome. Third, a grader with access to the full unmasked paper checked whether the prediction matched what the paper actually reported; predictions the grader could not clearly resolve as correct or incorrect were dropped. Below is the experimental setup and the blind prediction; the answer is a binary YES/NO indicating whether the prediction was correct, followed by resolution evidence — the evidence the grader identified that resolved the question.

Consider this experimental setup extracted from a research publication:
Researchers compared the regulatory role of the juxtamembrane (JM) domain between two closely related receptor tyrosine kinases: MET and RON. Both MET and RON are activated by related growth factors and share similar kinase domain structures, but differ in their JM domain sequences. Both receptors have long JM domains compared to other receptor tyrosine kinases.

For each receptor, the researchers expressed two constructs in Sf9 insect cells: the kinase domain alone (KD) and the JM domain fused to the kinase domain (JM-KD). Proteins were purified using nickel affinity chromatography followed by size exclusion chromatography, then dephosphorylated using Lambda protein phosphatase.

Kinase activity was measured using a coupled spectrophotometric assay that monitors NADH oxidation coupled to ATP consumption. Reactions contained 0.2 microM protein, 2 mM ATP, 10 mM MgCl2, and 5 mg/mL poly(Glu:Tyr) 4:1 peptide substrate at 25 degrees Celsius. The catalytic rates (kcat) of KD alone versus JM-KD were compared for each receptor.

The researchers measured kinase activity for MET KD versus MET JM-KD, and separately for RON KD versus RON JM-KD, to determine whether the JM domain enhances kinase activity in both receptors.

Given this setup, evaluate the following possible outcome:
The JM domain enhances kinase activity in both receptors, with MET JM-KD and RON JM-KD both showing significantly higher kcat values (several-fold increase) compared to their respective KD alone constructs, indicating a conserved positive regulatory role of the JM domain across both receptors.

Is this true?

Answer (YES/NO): NO